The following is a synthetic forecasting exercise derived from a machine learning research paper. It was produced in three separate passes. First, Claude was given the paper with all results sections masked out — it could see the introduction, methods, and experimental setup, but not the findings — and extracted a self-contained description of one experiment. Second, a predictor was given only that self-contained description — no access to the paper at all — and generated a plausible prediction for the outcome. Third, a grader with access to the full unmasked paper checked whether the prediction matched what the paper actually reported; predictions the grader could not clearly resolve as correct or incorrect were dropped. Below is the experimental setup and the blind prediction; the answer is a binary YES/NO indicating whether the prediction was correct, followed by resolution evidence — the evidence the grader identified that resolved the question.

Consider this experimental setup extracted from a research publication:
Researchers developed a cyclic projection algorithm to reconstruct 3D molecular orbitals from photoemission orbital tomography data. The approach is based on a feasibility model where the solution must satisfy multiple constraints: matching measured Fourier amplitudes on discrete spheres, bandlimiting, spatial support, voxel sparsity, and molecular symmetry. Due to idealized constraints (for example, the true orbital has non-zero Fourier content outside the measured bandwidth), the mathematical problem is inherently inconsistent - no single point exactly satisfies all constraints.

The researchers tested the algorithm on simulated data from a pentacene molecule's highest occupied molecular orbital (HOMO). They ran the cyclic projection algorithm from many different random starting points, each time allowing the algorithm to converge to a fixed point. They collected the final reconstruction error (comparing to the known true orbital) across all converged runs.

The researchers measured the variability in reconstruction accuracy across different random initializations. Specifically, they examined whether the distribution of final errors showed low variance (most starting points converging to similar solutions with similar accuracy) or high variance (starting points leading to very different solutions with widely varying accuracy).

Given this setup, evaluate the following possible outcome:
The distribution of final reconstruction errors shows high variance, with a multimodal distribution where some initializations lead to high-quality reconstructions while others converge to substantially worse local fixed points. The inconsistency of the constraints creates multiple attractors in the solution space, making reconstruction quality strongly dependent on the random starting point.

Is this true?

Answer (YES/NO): YES